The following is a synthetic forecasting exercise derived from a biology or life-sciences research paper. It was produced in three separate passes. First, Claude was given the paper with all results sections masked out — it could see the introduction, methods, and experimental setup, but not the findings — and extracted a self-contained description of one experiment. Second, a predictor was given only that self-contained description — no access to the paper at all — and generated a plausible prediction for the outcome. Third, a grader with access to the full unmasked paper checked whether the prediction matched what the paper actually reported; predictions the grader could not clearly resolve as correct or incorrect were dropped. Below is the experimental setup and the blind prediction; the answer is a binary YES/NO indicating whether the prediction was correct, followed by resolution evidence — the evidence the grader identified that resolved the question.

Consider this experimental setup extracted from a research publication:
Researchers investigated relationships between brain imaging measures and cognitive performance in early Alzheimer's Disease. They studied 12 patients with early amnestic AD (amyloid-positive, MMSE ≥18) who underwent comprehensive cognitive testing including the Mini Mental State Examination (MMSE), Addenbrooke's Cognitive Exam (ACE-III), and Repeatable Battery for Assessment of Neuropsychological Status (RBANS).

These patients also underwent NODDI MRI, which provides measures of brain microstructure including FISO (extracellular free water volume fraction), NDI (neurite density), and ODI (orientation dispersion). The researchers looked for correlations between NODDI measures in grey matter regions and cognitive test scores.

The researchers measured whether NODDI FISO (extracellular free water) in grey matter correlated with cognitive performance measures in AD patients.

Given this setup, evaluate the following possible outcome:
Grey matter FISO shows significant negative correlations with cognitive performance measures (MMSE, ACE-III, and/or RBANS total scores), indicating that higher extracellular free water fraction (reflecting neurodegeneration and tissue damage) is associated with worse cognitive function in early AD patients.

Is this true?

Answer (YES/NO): NO